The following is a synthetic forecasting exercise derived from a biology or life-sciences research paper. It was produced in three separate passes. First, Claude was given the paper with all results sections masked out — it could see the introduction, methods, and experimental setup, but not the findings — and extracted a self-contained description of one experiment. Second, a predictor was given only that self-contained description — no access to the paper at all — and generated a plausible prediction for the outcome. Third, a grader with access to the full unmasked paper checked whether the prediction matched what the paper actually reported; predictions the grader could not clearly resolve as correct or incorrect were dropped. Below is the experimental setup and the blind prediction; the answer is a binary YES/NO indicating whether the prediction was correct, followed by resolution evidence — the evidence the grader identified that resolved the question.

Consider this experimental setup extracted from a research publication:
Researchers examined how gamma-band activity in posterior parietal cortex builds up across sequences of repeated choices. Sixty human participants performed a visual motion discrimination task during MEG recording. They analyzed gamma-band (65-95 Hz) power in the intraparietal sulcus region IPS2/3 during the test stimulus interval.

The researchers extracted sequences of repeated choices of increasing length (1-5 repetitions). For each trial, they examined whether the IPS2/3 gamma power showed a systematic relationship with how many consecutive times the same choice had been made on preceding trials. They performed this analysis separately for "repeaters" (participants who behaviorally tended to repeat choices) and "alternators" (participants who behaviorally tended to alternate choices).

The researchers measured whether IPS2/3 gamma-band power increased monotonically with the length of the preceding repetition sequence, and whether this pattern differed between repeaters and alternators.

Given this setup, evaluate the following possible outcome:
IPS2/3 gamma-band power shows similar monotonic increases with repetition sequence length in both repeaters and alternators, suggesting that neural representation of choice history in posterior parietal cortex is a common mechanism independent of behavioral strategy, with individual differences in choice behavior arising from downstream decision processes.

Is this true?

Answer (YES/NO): NO